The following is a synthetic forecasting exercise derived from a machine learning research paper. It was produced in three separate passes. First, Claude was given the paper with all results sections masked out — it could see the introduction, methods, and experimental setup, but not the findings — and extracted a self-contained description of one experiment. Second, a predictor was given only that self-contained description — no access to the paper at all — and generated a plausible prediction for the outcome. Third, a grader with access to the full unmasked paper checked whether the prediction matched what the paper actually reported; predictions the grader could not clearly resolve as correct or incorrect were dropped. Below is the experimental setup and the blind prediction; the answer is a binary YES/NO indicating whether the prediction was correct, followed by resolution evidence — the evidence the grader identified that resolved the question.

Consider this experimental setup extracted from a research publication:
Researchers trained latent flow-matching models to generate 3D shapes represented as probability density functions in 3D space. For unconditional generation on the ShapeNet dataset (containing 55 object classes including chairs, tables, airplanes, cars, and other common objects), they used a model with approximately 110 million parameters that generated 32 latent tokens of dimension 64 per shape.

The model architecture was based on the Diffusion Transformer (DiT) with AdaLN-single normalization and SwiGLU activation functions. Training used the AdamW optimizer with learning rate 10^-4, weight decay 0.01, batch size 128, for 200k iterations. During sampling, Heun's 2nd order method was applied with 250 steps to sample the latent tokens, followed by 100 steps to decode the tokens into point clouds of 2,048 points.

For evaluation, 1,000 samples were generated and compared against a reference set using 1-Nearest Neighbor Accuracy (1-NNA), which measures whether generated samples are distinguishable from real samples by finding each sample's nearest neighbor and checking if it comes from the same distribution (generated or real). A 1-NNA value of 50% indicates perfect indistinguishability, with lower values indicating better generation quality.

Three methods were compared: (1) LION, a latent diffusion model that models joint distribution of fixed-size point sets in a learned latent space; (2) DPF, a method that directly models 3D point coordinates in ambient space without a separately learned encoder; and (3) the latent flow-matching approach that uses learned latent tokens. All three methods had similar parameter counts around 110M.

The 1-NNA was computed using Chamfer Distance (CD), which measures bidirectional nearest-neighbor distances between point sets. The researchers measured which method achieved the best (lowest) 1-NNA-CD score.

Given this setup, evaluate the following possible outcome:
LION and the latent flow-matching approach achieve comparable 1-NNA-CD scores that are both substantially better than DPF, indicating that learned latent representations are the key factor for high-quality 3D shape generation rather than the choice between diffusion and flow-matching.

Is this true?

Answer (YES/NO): NO